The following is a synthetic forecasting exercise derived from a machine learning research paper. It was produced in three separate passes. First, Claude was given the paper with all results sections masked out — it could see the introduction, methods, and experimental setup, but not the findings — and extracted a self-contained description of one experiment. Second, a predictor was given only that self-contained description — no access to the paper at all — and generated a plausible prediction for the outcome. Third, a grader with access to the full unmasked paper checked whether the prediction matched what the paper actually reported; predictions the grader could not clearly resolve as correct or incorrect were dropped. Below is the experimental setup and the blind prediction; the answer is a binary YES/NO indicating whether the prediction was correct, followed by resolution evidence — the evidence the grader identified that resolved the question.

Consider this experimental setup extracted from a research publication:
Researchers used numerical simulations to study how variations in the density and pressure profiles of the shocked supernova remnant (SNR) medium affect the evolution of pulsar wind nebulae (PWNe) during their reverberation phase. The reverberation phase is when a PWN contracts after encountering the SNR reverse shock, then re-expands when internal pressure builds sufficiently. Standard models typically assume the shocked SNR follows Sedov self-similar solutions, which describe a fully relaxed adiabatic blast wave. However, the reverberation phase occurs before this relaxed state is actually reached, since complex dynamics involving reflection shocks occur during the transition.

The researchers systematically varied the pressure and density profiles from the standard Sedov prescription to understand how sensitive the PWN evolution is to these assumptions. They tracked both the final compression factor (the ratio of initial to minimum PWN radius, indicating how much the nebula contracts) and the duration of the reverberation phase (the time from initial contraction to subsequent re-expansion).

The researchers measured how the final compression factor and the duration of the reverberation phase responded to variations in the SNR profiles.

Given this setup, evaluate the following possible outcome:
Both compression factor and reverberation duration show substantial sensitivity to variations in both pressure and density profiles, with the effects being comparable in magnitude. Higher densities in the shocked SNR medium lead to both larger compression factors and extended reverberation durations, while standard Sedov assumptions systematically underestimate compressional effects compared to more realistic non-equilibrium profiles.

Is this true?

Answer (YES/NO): NO